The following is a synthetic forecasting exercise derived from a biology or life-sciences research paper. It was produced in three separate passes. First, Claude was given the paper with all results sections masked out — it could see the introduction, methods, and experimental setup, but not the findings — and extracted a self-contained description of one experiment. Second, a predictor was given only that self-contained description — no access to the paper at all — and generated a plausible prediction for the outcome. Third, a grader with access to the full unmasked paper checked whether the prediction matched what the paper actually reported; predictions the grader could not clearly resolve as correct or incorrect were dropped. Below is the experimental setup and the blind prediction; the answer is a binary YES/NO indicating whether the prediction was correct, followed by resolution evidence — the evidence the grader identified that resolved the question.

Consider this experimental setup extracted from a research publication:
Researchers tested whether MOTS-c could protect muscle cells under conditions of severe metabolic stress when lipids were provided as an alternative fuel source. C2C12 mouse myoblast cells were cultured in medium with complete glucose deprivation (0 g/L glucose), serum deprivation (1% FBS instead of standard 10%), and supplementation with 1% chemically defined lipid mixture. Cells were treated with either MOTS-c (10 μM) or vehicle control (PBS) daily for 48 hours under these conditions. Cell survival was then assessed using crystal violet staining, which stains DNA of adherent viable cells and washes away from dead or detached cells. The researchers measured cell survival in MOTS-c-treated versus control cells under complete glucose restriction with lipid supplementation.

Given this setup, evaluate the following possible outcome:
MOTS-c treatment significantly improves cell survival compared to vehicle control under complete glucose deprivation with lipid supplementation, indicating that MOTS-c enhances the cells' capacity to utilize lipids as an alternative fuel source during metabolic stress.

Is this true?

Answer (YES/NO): YES